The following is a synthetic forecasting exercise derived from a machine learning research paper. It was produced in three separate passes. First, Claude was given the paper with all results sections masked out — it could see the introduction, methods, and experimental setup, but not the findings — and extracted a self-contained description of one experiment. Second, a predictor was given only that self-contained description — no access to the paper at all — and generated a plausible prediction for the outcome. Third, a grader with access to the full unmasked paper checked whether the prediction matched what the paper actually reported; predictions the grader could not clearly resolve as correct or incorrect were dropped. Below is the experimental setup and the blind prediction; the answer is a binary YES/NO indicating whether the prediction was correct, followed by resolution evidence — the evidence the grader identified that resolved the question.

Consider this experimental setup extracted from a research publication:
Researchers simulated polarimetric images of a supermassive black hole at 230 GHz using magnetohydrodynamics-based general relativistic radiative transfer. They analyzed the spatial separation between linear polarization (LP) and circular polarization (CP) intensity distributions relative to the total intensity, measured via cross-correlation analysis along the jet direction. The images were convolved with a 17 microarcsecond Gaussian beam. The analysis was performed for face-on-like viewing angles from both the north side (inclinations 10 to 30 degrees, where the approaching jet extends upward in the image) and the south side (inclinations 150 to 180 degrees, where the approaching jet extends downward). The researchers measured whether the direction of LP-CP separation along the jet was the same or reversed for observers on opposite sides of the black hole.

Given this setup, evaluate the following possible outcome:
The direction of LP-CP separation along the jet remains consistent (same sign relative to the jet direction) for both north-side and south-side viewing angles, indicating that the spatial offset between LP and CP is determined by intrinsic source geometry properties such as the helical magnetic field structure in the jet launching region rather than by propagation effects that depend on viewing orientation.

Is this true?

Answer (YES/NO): NO